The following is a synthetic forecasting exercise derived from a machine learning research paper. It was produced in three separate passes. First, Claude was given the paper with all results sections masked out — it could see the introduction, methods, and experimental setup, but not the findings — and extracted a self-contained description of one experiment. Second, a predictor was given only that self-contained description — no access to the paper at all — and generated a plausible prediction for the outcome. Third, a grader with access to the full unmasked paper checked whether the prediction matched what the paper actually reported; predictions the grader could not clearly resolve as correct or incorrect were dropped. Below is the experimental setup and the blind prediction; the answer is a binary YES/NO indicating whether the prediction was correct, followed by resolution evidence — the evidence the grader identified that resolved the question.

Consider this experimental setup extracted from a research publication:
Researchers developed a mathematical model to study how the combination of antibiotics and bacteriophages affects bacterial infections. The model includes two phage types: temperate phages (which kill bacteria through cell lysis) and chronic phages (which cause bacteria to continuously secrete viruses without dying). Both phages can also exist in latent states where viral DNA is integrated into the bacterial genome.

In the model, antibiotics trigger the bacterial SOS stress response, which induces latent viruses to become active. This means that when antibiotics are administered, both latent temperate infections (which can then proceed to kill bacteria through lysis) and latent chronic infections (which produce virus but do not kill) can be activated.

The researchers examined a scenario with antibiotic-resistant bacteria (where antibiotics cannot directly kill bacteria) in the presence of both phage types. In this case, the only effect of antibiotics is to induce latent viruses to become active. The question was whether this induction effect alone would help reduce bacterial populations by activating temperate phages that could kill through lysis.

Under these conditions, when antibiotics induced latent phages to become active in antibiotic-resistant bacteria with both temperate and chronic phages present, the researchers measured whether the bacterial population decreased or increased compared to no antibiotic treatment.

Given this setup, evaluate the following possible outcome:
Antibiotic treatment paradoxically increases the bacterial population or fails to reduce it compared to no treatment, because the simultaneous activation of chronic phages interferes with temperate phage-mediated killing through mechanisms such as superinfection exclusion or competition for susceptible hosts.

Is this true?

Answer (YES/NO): YES